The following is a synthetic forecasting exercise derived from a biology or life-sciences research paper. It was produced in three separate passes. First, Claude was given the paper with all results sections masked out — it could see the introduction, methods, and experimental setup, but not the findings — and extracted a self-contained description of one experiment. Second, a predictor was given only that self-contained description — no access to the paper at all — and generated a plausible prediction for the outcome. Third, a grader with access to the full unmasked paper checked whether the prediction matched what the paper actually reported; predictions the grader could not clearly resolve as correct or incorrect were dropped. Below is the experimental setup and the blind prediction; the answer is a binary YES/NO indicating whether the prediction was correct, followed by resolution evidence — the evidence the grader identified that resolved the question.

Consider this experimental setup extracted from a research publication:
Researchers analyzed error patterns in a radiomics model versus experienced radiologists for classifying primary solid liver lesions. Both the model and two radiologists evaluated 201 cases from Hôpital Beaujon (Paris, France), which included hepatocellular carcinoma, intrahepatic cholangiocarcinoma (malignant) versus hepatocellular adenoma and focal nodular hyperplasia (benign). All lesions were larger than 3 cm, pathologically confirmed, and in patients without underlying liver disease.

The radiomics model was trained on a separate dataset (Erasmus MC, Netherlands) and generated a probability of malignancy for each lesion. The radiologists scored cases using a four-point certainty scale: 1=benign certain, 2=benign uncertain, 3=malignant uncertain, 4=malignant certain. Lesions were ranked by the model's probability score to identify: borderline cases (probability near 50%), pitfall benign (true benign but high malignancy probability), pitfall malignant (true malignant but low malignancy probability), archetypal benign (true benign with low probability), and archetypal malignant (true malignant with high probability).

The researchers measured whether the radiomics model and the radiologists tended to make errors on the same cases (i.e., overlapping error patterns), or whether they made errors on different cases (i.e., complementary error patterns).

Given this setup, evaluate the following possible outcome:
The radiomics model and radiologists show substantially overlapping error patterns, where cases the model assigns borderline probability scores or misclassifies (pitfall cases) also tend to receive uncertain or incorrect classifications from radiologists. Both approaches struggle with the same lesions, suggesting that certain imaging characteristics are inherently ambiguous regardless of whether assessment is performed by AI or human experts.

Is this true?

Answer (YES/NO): NO